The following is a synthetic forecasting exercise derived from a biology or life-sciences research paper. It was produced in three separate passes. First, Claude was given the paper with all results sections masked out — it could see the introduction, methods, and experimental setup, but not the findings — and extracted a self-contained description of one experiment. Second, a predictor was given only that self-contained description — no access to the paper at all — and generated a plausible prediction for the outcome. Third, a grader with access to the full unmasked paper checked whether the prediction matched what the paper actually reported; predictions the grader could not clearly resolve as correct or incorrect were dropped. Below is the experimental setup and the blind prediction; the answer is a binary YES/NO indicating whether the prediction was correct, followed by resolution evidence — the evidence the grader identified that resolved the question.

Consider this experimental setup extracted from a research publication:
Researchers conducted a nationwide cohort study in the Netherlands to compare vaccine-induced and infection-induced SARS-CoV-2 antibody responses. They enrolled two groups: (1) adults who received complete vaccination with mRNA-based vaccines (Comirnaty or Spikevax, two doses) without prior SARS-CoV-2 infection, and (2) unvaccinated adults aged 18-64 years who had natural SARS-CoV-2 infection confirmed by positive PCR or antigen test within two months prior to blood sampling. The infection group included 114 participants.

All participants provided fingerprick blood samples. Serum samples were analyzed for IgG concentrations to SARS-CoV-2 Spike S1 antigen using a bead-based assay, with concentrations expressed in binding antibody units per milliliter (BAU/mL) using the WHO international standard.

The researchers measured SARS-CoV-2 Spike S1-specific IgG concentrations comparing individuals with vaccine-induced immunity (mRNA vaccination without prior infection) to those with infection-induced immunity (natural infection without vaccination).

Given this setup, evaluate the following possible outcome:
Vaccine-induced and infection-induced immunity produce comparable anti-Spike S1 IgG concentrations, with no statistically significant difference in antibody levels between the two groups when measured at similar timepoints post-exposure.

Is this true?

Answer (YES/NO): NO